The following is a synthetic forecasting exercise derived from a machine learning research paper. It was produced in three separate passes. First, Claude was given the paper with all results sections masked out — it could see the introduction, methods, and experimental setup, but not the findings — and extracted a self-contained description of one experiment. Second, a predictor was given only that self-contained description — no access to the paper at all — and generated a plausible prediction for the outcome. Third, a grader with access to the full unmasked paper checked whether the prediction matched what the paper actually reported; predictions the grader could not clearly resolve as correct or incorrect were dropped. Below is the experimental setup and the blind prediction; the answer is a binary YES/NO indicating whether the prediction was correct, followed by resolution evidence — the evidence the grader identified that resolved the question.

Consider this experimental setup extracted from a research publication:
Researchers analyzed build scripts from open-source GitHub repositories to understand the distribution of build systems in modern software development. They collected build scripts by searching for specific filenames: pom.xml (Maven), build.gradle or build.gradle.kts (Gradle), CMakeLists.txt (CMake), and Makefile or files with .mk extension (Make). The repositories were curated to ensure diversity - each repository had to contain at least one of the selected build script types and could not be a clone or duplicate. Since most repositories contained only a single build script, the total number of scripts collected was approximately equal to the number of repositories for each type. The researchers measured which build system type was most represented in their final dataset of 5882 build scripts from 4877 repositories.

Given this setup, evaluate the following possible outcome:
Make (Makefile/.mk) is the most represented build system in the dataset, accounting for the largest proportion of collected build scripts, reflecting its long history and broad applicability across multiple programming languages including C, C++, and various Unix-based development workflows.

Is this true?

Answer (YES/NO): YES